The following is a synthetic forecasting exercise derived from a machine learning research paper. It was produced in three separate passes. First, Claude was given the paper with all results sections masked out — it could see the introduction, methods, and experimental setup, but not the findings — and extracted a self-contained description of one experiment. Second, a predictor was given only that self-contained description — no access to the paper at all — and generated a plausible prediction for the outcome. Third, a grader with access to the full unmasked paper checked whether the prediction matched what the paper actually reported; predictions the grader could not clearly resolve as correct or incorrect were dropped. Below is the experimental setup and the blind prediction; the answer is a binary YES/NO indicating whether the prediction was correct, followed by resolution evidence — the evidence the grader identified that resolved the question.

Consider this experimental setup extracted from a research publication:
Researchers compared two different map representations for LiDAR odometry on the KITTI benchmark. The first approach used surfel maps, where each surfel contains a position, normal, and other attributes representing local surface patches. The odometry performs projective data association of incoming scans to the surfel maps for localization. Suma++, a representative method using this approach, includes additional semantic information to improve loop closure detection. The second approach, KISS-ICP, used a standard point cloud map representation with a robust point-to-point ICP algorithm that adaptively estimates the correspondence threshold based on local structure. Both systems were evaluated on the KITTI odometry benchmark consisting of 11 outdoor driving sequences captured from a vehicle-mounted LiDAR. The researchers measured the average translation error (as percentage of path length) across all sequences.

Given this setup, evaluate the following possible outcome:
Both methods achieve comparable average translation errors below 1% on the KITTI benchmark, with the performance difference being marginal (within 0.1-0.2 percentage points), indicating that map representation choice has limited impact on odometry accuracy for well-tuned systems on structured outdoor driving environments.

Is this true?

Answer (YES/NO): NO